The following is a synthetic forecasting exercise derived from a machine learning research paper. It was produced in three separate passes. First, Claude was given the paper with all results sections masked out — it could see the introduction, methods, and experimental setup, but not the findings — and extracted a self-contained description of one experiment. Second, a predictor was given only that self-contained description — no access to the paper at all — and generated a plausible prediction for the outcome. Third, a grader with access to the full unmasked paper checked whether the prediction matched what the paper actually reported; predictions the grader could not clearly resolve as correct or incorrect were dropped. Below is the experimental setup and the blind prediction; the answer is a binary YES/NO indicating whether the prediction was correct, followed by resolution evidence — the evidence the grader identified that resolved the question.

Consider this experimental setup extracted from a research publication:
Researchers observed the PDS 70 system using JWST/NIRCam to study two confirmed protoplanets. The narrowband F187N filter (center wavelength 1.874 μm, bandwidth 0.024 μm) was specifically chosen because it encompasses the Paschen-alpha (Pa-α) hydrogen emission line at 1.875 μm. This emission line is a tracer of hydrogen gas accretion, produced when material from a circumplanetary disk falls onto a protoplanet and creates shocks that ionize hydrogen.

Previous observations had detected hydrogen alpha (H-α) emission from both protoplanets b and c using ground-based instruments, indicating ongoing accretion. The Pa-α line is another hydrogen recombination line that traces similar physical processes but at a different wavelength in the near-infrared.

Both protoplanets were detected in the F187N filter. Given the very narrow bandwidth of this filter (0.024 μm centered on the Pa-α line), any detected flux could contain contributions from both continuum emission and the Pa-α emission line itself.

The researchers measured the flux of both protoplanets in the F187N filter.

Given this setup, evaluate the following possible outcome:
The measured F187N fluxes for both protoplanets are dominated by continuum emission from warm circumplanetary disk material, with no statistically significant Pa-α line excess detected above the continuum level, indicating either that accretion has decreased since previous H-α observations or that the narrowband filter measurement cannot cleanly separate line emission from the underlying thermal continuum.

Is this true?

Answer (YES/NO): NO